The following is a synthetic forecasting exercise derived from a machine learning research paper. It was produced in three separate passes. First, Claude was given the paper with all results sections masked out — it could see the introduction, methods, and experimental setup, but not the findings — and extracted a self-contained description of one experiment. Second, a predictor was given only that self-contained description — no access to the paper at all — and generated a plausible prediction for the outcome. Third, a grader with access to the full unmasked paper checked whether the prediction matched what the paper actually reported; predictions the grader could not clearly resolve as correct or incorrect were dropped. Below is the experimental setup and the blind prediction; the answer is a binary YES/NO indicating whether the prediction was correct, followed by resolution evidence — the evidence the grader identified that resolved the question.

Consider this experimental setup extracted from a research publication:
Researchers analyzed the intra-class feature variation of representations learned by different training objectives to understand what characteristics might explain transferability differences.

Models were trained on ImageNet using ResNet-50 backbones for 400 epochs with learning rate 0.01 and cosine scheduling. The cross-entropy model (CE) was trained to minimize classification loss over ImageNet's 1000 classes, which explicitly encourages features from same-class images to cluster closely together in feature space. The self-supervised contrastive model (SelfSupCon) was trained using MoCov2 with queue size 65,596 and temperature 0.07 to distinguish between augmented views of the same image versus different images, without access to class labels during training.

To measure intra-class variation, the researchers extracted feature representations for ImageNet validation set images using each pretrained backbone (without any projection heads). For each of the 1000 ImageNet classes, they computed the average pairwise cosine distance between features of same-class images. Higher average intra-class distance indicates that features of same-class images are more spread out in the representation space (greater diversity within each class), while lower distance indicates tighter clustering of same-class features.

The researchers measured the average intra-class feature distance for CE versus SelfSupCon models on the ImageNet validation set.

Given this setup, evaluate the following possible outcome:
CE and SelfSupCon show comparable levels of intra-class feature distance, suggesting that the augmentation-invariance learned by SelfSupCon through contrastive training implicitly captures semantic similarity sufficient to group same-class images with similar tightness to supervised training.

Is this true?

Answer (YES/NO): NO